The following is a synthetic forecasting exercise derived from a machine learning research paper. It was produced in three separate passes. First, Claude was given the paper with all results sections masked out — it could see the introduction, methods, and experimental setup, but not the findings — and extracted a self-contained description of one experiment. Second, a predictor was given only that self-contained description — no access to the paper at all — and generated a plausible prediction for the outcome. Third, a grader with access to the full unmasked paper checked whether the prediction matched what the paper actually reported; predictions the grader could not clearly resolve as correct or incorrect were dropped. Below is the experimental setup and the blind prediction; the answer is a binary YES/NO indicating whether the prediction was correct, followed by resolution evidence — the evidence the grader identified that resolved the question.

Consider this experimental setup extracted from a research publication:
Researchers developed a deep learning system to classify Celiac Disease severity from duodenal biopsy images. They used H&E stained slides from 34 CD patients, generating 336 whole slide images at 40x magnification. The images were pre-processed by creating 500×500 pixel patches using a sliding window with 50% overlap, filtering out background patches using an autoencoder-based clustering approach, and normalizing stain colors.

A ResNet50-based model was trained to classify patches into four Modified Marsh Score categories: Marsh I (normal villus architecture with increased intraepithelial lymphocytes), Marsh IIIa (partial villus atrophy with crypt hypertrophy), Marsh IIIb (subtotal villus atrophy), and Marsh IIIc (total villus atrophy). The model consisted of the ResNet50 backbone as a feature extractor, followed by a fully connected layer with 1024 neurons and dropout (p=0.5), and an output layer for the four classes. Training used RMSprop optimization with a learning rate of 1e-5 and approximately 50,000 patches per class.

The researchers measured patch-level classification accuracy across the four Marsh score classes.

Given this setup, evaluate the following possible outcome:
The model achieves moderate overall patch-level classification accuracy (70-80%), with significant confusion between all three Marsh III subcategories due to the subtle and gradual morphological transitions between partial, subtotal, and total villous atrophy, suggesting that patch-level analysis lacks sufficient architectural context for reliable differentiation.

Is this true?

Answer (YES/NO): NO